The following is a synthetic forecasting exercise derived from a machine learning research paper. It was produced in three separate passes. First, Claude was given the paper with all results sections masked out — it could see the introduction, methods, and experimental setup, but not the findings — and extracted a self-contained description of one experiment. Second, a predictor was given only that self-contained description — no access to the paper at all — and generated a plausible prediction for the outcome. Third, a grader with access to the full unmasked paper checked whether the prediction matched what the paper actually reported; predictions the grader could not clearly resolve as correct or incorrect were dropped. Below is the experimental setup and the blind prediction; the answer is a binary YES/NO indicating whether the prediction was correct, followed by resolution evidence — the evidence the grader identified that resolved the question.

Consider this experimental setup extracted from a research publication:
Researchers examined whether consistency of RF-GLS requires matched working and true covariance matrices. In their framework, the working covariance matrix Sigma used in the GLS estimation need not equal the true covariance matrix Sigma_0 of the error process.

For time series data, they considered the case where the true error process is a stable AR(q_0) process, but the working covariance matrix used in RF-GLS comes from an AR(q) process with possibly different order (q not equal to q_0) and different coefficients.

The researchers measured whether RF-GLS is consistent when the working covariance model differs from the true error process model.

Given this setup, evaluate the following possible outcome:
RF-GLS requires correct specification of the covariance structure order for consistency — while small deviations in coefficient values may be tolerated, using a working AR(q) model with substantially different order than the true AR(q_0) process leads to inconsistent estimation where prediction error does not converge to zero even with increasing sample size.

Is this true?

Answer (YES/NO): NO